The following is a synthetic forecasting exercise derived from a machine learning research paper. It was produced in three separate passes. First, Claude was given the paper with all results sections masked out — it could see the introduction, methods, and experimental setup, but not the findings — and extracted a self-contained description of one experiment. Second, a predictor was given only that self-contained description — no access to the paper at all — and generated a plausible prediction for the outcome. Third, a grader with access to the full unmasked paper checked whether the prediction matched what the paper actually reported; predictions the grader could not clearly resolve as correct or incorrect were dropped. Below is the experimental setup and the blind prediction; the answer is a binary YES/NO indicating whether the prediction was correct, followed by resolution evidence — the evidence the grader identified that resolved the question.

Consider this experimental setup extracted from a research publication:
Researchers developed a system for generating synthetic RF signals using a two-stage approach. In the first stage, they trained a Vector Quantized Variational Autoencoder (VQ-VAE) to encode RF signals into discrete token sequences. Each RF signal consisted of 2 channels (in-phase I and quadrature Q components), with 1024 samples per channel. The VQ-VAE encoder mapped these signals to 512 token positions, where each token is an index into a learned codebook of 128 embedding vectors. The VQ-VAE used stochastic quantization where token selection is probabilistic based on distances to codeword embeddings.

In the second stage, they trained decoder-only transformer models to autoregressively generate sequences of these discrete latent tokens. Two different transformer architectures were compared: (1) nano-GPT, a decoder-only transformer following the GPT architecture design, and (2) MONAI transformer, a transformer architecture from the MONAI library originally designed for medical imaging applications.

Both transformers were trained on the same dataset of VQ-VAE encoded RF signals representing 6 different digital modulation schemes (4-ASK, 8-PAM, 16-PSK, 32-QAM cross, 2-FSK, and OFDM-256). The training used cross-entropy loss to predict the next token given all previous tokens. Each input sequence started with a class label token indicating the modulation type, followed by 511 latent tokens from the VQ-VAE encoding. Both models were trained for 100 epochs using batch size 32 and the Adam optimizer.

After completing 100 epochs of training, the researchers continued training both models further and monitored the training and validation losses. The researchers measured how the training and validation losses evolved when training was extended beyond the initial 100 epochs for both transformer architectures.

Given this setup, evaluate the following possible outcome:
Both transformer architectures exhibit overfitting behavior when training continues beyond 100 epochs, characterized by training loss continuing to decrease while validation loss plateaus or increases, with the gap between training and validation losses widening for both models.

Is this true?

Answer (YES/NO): NO